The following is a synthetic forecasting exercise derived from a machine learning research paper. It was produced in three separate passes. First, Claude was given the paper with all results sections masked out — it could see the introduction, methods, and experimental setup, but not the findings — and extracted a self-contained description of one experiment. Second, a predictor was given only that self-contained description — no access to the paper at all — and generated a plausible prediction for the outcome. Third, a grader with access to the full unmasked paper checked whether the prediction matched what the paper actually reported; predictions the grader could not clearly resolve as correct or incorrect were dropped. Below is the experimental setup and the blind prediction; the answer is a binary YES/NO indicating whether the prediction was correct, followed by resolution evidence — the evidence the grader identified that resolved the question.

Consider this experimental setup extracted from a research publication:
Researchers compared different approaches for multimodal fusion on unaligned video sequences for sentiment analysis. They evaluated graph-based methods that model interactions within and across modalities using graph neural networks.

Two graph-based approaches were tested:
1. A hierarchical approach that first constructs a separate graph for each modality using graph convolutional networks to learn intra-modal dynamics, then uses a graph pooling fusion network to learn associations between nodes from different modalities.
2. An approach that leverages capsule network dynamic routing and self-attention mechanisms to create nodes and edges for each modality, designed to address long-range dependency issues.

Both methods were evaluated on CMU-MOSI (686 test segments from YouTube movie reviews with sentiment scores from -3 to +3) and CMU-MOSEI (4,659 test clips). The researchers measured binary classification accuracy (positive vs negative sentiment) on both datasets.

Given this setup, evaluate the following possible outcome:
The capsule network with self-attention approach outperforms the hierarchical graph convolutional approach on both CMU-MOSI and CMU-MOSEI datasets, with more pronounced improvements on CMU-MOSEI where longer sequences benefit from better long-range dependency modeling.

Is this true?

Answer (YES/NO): NO